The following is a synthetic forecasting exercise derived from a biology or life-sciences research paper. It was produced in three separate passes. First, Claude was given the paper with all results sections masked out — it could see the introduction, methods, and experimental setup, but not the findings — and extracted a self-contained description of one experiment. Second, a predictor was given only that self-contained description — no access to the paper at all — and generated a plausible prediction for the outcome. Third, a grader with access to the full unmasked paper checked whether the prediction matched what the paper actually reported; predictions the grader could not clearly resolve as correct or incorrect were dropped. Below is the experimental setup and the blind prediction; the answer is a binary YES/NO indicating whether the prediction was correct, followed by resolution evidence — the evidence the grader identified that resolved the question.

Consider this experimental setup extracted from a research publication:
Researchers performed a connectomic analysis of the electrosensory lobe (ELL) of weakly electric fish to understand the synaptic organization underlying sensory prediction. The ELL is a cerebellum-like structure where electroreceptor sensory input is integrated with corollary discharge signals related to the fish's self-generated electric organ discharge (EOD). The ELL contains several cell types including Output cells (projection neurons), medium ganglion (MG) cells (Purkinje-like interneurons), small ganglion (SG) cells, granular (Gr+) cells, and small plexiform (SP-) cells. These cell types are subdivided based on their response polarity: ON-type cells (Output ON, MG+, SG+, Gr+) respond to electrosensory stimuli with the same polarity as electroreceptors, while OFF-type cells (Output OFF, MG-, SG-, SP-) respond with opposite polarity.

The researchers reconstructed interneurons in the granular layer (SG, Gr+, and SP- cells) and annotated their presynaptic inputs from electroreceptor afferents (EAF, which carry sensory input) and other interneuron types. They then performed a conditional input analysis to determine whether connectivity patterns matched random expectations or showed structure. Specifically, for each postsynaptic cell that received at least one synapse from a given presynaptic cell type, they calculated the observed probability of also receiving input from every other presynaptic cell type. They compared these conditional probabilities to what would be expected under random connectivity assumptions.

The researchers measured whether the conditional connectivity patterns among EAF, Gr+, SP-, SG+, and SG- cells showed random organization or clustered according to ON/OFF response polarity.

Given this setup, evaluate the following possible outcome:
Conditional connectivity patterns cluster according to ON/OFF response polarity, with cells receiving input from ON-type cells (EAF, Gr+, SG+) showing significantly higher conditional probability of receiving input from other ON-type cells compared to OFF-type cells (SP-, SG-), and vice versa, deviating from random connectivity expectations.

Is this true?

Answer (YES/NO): YES